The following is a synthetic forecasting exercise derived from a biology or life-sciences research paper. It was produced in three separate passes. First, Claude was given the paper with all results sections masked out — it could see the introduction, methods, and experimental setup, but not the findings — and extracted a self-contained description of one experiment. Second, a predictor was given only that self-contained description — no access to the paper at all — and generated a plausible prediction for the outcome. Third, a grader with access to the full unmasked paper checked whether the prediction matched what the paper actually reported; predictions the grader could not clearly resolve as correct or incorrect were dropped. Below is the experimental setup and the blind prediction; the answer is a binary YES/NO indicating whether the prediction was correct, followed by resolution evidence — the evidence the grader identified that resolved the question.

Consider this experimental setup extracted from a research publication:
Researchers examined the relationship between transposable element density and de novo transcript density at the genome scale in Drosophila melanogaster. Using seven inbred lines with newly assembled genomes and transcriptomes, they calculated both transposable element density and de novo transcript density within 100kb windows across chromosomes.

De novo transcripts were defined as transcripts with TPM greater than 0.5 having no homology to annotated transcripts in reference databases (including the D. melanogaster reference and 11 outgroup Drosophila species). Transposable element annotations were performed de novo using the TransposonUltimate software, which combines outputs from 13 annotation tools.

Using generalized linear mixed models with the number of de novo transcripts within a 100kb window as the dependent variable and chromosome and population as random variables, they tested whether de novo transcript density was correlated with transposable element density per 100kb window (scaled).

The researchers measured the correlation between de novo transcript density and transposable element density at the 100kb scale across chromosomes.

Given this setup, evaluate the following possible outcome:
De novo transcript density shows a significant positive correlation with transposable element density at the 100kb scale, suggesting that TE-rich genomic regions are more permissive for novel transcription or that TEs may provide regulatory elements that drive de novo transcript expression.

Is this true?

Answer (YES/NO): YES